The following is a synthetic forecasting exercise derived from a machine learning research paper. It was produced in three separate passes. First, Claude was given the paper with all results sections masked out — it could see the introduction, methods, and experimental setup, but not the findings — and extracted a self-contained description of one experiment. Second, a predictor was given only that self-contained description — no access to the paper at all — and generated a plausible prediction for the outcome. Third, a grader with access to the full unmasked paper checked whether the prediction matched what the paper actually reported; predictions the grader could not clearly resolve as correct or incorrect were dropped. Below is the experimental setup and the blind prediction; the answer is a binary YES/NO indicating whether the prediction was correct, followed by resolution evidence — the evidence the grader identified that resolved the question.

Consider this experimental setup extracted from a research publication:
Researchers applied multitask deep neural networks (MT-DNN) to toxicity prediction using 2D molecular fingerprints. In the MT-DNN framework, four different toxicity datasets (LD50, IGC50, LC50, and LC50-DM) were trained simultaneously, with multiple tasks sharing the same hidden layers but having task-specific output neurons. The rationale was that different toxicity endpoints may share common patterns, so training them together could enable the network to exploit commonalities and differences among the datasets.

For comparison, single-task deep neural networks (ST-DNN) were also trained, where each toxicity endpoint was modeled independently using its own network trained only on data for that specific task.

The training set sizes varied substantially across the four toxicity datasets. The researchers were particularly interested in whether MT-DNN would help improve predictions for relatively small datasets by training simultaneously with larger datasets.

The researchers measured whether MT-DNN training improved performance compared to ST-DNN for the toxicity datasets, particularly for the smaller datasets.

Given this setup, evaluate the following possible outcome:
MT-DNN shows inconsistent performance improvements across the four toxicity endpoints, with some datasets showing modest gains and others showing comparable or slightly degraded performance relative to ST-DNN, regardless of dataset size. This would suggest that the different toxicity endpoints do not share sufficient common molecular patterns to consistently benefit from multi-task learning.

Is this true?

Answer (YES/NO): NO